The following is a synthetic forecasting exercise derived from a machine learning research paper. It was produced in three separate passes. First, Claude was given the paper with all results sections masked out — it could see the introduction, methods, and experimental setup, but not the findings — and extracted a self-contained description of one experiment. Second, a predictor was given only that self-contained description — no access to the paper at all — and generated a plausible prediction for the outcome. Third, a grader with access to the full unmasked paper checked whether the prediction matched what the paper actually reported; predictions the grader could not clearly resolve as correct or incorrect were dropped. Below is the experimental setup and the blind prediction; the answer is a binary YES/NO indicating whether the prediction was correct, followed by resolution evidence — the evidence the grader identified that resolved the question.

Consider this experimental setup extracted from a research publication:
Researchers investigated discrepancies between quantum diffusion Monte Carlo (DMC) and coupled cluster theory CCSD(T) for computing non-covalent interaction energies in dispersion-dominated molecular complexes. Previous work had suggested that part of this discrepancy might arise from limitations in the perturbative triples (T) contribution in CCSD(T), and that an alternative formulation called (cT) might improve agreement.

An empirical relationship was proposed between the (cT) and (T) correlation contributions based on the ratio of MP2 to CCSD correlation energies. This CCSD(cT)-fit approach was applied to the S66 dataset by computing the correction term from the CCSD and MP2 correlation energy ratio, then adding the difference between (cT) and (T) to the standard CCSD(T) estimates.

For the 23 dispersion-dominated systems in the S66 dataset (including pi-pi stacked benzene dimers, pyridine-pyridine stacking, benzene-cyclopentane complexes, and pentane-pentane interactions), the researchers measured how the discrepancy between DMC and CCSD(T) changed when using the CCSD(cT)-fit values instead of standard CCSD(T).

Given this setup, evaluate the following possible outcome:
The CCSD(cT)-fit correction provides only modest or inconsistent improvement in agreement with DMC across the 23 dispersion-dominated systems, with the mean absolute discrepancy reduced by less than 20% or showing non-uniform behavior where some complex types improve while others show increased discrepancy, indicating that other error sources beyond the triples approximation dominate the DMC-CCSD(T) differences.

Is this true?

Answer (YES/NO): NO